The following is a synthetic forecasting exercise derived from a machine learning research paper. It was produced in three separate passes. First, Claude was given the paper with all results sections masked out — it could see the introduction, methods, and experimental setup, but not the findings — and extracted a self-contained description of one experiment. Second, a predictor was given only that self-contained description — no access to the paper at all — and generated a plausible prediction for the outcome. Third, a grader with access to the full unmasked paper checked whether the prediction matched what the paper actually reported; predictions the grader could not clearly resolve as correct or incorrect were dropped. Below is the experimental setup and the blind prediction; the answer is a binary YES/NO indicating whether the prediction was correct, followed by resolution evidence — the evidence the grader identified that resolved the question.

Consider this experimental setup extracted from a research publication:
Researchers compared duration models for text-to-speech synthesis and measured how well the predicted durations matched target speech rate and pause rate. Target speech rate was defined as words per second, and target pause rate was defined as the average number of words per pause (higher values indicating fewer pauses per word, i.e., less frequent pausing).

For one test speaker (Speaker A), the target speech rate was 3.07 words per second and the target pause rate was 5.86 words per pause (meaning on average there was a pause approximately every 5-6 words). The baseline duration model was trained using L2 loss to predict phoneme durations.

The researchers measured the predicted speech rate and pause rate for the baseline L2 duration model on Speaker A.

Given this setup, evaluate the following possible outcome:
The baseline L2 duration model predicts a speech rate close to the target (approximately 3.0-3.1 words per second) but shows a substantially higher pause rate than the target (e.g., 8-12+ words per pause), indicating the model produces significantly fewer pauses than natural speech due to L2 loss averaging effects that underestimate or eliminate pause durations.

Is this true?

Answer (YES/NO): NO